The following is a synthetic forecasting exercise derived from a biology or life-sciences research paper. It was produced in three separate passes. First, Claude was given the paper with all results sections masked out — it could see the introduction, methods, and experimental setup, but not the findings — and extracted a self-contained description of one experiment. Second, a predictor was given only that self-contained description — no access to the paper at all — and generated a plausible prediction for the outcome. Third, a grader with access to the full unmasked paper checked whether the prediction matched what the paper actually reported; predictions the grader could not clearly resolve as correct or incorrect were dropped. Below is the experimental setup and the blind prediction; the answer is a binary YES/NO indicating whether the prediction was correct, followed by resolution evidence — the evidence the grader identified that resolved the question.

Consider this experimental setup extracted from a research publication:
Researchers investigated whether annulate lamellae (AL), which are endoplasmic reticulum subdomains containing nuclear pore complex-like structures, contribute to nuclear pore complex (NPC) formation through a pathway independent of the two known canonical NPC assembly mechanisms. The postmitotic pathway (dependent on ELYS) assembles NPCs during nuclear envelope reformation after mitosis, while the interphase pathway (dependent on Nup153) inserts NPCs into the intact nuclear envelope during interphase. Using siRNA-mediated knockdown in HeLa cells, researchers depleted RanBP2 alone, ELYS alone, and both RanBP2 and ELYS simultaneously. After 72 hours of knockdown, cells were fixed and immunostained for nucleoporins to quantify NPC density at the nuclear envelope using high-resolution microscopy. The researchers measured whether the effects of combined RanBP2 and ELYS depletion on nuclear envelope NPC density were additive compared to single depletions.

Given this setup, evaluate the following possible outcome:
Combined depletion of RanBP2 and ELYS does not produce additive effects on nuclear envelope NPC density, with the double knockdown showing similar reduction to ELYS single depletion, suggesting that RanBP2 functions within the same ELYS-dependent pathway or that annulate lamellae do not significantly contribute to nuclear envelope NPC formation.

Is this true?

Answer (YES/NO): NO